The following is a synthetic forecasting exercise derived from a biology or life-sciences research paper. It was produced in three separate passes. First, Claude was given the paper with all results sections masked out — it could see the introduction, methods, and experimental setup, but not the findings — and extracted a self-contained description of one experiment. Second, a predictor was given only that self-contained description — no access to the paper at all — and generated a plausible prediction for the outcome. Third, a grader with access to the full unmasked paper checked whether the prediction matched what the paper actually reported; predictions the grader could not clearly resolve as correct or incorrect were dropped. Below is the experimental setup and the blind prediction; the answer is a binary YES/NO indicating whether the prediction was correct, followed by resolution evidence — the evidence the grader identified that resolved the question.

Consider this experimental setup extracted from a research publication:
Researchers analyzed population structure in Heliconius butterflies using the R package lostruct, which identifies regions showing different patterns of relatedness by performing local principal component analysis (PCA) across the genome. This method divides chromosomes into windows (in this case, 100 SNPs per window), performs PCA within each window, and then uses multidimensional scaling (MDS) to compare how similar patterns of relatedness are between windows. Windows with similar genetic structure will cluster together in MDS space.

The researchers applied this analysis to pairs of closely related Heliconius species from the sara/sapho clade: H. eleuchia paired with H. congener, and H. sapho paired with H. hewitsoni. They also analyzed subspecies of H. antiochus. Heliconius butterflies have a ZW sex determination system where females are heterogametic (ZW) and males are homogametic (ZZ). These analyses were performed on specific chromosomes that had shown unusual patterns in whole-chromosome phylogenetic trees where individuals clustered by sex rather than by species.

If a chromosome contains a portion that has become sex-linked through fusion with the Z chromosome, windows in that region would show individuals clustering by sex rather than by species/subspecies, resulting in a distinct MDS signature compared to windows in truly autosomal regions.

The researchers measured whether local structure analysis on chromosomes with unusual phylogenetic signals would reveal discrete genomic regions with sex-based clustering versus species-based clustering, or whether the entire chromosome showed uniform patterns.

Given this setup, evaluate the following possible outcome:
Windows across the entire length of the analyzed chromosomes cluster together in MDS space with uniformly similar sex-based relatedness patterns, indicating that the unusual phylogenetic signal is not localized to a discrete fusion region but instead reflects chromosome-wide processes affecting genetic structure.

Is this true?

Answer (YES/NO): NO